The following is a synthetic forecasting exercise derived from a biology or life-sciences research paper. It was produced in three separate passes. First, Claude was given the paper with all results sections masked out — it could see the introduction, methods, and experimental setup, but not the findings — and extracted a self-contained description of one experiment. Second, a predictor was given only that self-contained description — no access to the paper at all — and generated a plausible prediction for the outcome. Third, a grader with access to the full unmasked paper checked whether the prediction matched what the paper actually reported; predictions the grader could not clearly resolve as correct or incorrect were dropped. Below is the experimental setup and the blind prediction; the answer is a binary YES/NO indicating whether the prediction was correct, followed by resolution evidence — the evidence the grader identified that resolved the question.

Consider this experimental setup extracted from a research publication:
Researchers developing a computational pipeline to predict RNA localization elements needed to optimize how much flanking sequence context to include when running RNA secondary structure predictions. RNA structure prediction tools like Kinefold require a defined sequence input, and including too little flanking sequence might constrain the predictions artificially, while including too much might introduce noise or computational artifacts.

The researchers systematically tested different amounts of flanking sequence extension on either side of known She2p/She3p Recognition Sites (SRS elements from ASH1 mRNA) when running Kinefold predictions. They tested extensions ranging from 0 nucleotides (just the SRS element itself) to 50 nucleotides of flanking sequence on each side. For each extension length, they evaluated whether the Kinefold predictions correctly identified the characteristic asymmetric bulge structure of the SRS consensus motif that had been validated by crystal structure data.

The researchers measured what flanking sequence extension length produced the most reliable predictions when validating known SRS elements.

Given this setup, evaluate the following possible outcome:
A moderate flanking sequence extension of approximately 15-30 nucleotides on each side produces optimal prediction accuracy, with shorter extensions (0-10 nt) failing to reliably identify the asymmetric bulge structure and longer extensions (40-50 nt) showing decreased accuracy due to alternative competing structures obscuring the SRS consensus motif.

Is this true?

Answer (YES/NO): NO